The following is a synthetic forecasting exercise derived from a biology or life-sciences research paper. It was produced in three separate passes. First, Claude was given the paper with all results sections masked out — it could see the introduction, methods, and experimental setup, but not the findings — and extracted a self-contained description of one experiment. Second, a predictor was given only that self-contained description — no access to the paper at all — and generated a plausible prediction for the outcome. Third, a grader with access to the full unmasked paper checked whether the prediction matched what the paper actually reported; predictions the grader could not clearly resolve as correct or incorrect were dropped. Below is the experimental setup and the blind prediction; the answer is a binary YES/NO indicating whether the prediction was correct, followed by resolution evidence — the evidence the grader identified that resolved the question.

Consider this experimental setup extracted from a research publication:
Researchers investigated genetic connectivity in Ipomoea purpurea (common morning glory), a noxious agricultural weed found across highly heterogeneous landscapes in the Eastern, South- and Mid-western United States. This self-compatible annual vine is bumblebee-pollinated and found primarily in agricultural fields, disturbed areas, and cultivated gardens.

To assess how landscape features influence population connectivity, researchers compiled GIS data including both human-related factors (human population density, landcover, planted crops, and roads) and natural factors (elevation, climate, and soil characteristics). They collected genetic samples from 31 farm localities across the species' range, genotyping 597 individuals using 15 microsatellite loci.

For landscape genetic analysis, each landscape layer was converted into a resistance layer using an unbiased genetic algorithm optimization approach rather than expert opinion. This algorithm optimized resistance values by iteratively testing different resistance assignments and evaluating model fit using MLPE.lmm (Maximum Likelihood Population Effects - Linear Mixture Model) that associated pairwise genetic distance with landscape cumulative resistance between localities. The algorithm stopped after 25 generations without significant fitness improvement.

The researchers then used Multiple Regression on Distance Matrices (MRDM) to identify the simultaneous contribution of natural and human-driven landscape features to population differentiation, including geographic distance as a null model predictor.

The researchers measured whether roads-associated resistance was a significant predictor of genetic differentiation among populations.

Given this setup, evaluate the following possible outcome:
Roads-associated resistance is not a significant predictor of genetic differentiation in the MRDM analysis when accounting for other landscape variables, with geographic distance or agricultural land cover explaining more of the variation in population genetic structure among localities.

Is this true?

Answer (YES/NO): NO